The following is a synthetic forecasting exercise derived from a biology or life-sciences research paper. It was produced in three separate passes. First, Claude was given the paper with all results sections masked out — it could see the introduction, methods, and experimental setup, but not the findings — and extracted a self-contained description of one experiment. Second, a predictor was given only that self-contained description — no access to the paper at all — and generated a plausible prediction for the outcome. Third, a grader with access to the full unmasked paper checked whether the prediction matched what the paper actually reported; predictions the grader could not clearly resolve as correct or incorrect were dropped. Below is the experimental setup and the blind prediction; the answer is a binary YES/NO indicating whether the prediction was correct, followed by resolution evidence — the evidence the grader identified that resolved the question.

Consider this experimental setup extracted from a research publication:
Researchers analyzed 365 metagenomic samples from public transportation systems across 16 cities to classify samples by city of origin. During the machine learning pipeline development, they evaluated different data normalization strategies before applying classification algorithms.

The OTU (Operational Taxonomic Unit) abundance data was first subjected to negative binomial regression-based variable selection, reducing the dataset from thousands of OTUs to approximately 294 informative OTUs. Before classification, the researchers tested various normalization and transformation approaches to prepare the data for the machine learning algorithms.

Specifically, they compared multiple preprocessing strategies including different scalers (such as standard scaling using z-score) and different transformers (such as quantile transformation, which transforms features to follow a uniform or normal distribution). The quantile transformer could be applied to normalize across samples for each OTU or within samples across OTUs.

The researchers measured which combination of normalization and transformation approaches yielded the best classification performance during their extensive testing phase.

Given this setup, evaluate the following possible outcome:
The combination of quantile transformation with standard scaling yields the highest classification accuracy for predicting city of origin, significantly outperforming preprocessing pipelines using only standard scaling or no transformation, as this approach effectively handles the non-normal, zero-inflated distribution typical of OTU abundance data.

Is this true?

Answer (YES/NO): NO